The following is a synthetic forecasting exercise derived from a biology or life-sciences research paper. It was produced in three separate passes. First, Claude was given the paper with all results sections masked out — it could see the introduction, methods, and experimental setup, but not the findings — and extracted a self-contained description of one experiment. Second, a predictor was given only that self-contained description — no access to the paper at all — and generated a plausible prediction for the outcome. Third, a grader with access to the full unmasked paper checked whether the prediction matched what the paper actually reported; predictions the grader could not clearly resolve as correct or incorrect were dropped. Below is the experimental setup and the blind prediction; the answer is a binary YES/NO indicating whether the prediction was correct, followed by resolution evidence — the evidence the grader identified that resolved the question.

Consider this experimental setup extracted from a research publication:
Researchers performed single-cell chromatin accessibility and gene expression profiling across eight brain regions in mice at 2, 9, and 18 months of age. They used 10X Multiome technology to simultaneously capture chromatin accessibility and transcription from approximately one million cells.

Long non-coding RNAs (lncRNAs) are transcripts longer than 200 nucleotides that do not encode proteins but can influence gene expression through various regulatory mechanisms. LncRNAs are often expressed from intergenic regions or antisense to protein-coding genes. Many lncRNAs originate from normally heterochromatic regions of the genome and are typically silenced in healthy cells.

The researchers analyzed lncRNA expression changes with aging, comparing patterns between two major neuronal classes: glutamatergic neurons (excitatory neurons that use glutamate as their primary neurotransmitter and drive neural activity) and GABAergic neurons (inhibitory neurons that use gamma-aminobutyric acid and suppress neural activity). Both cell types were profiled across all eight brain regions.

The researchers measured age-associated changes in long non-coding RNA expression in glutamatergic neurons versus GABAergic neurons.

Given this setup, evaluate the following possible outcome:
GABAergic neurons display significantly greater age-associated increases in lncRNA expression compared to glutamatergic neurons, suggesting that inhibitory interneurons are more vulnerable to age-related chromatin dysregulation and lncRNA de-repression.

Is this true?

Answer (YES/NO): NO